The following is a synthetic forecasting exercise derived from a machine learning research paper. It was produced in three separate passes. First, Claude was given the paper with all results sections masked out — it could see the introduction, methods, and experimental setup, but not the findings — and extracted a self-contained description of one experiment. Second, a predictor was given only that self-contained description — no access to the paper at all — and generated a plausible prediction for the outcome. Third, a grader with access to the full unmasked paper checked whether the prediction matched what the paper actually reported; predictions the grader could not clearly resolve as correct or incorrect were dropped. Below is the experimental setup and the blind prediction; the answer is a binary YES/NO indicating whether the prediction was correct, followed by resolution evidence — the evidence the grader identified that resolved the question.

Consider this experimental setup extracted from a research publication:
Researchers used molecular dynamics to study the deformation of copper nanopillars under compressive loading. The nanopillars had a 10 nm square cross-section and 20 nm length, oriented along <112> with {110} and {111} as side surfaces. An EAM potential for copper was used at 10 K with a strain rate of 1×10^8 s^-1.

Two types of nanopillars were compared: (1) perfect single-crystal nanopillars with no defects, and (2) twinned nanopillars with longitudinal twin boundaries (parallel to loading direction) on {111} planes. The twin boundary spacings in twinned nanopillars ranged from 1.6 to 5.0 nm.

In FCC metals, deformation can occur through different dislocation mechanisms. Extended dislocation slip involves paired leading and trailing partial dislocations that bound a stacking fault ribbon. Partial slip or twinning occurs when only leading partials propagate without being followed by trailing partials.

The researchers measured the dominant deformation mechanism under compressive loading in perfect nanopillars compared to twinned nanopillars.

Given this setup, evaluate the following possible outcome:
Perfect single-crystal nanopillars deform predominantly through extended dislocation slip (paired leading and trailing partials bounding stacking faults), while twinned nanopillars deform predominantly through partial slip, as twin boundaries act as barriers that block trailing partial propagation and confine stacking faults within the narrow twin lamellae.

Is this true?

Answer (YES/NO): NO